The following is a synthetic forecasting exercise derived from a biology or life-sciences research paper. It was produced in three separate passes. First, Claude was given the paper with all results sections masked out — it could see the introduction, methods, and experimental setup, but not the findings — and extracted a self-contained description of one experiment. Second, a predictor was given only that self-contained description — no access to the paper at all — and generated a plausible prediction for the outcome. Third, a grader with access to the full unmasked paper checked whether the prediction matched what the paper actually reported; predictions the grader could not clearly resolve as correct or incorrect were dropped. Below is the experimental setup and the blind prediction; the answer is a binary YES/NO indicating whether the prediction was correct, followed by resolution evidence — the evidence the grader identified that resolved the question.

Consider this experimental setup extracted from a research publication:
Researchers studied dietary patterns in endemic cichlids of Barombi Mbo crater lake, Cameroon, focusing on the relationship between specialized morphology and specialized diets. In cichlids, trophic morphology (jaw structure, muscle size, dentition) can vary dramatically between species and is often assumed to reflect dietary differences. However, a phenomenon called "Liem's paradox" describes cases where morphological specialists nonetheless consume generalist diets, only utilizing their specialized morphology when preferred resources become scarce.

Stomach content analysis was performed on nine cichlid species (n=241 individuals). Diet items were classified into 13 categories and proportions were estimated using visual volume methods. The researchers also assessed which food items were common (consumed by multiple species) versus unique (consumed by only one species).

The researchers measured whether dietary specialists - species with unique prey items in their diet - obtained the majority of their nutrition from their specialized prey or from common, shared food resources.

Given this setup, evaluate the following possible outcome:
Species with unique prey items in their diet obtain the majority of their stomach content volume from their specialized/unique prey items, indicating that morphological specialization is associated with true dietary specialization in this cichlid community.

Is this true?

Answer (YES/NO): NO